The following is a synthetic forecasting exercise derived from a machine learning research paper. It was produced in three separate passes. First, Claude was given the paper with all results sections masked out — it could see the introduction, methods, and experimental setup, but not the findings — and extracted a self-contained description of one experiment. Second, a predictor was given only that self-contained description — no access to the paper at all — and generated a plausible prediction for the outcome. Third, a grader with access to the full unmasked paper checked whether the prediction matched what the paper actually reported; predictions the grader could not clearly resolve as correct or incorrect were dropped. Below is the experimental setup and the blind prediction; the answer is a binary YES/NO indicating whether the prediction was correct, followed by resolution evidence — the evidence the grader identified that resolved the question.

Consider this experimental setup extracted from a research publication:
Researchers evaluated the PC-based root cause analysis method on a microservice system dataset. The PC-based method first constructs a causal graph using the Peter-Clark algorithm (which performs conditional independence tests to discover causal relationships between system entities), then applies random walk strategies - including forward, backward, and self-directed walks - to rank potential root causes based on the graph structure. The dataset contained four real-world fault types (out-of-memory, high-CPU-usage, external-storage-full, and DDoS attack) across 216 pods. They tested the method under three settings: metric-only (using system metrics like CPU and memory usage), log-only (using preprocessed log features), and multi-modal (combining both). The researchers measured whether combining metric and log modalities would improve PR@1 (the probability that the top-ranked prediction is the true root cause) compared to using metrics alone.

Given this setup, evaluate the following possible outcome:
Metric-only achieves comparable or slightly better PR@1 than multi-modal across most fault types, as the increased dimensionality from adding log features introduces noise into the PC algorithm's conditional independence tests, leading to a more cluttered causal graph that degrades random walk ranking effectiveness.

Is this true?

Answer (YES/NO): NO